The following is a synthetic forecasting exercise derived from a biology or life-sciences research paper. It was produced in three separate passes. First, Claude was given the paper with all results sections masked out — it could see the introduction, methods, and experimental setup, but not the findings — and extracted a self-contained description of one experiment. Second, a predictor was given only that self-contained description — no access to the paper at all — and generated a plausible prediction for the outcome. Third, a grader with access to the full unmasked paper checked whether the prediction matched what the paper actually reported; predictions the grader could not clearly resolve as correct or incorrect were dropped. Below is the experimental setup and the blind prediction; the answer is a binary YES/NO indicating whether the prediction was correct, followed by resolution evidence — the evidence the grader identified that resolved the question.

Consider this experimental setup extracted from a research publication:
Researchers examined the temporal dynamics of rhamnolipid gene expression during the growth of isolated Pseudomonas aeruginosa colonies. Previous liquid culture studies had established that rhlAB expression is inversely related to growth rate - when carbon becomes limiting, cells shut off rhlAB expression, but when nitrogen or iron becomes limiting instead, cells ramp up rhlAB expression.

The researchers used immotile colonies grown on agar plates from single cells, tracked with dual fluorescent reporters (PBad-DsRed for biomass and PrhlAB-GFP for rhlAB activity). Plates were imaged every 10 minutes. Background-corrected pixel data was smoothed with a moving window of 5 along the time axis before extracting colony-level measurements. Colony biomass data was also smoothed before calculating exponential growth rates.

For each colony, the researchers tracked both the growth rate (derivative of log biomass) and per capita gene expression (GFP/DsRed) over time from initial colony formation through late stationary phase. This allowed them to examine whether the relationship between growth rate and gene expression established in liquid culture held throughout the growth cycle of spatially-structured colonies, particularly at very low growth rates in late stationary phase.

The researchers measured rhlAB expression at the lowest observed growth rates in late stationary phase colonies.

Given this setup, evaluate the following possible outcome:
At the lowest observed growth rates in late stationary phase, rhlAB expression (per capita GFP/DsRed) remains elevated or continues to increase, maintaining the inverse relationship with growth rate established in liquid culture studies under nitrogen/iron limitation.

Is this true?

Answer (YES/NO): NO